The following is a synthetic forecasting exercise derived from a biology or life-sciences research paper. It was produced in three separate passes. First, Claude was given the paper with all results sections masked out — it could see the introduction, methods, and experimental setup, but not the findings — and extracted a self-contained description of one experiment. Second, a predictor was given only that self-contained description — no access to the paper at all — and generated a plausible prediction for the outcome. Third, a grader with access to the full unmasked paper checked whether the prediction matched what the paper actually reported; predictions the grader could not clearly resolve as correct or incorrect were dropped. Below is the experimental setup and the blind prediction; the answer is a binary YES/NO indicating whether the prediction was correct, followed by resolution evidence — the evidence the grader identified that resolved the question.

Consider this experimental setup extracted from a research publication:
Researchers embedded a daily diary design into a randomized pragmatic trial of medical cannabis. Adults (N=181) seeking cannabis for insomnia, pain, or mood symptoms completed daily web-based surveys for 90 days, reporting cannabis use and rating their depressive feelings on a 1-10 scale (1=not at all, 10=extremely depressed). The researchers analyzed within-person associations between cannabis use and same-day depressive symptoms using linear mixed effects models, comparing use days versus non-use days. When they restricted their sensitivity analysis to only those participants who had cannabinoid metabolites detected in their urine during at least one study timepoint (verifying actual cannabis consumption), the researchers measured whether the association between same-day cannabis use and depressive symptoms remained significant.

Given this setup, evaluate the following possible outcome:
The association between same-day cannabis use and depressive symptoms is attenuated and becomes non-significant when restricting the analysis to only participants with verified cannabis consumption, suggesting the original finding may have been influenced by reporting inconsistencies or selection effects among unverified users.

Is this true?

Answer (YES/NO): YES